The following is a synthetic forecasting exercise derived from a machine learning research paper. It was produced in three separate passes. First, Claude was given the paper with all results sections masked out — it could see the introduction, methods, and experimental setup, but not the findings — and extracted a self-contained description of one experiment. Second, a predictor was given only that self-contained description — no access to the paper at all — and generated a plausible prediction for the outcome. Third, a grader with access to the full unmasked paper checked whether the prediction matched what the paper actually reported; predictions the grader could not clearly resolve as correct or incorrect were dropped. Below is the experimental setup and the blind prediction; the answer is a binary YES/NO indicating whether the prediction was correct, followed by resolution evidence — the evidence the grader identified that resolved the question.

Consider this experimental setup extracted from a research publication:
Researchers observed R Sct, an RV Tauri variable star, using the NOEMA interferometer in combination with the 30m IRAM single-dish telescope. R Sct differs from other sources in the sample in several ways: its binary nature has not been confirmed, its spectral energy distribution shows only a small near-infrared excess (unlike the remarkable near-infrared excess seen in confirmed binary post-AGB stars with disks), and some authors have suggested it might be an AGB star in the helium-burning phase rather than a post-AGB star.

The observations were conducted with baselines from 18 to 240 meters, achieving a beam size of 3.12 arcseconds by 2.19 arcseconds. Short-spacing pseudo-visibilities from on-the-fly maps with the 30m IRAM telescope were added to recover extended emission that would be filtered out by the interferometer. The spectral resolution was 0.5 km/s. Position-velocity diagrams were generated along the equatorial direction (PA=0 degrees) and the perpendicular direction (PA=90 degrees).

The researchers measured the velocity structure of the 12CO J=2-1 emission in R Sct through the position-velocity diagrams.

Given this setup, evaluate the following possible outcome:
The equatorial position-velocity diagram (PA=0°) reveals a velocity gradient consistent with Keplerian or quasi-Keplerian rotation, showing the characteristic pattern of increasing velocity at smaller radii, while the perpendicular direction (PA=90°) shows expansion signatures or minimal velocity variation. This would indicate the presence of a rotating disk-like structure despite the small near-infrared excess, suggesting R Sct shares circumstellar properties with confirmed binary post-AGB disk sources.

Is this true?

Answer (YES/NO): NO